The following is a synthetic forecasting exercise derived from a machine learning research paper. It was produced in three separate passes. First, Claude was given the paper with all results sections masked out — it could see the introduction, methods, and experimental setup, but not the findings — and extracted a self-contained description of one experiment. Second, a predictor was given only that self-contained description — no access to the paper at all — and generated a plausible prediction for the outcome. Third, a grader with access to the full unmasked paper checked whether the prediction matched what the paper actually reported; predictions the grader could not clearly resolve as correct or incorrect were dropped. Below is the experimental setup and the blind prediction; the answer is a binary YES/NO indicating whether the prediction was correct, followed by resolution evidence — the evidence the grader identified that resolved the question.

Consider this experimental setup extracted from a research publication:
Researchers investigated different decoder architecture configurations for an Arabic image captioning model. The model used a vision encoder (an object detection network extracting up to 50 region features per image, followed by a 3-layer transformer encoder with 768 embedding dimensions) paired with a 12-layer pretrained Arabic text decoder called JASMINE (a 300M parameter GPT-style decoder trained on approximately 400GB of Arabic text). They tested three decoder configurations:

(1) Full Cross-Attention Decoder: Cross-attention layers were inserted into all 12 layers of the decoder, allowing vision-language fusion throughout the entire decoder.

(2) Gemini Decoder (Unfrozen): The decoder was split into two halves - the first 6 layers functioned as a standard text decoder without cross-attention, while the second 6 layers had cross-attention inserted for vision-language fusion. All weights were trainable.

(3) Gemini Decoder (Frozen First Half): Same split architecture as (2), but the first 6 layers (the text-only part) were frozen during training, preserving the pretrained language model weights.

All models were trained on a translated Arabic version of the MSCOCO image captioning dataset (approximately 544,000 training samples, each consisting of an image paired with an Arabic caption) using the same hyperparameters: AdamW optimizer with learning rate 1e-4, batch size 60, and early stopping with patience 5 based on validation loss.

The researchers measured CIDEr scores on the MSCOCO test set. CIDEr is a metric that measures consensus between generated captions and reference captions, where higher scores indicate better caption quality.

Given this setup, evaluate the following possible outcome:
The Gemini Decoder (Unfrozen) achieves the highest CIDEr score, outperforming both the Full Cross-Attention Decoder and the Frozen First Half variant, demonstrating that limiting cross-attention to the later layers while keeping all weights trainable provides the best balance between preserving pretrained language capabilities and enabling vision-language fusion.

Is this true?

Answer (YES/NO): NO